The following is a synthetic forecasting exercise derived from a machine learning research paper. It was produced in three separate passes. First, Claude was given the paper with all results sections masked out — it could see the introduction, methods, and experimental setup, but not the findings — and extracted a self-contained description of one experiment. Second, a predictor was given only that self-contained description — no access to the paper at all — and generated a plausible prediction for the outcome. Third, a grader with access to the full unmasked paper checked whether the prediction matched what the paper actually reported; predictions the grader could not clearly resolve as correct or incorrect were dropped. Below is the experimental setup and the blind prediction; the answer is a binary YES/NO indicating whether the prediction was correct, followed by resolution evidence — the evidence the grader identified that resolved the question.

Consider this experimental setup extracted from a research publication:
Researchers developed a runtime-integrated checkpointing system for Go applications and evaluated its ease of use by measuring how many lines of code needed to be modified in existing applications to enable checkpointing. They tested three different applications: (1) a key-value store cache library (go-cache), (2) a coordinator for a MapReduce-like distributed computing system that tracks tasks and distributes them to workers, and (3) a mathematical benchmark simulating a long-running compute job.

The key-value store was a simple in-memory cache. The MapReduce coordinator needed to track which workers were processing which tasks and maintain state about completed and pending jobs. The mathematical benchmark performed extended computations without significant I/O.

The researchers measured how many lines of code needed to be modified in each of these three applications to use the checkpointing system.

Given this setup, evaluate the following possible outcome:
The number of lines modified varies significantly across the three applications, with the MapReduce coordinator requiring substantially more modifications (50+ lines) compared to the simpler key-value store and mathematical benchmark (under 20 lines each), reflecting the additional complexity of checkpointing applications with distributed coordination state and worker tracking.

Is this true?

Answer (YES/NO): NO